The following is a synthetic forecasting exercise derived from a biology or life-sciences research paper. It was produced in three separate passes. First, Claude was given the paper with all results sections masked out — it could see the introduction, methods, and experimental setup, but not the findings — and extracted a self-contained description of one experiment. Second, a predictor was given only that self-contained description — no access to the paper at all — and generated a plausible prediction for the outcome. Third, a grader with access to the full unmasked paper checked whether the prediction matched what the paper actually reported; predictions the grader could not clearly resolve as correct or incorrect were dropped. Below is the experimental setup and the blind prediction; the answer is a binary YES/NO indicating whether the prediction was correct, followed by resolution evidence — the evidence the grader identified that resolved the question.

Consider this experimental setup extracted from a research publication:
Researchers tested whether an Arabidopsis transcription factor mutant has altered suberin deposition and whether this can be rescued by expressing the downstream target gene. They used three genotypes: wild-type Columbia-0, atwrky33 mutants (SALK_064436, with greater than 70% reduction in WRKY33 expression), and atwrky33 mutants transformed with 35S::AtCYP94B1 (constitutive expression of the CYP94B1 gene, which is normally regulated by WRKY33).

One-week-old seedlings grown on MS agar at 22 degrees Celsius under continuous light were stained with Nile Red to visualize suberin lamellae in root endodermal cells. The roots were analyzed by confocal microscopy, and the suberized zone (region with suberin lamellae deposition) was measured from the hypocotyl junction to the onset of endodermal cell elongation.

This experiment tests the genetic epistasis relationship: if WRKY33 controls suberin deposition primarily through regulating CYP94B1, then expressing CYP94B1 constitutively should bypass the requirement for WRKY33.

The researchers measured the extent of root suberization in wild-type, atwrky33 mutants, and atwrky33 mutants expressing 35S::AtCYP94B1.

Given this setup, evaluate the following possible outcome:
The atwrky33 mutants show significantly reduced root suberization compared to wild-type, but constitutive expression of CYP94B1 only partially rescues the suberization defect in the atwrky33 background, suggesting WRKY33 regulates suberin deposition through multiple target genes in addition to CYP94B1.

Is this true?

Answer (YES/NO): NO